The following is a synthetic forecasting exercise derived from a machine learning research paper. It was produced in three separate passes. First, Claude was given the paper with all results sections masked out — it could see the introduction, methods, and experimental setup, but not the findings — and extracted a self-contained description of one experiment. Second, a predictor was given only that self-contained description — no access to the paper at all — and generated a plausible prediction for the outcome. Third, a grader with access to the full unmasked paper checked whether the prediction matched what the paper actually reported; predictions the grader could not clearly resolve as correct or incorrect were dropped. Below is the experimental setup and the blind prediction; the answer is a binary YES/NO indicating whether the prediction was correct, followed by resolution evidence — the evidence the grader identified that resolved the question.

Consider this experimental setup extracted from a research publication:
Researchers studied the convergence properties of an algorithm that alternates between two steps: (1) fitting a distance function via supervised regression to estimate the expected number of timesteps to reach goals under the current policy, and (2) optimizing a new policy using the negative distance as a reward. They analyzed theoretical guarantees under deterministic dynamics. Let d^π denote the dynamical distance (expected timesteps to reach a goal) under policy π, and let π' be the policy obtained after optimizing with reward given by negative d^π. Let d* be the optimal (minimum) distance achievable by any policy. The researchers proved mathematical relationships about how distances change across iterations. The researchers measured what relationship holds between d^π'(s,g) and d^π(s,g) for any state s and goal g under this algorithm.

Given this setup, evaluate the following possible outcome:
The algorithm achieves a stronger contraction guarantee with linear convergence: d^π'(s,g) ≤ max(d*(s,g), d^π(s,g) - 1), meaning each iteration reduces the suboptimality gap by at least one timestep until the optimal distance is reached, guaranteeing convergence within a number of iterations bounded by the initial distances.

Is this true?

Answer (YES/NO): NO